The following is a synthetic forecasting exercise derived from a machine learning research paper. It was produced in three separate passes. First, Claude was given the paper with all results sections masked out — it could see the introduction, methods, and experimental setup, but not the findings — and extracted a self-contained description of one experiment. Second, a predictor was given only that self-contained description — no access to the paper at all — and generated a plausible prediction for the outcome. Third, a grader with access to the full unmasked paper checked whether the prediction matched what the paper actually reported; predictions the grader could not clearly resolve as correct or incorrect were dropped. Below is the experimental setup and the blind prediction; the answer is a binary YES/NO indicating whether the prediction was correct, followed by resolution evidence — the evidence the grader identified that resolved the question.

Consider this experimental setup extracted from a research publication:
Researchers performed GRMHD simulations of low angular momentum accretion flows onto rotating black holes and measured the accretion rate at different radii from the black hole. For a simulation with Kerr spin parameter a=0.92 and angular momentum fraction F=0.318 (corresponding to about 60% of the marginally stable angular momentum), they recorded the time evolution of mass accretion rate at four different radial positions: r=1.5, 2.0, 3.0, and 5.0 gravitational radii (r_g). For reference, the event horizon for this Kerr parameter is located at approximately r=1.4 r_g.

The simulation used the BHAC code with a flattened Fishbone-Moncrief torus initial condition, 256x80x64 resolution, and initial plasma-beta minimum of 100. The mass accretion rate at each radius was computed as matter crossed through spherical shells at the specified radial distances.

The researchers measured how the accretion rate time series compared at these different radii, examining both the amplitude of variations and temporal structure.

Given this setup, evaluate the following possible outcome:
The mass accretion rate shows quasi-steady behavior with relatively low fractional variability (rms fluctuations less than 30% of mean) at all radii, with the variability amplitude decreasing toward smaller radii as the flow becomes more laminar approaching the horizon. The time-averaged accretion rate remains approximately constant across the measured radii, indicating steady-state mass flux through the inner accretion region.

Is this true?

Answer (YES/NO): NO